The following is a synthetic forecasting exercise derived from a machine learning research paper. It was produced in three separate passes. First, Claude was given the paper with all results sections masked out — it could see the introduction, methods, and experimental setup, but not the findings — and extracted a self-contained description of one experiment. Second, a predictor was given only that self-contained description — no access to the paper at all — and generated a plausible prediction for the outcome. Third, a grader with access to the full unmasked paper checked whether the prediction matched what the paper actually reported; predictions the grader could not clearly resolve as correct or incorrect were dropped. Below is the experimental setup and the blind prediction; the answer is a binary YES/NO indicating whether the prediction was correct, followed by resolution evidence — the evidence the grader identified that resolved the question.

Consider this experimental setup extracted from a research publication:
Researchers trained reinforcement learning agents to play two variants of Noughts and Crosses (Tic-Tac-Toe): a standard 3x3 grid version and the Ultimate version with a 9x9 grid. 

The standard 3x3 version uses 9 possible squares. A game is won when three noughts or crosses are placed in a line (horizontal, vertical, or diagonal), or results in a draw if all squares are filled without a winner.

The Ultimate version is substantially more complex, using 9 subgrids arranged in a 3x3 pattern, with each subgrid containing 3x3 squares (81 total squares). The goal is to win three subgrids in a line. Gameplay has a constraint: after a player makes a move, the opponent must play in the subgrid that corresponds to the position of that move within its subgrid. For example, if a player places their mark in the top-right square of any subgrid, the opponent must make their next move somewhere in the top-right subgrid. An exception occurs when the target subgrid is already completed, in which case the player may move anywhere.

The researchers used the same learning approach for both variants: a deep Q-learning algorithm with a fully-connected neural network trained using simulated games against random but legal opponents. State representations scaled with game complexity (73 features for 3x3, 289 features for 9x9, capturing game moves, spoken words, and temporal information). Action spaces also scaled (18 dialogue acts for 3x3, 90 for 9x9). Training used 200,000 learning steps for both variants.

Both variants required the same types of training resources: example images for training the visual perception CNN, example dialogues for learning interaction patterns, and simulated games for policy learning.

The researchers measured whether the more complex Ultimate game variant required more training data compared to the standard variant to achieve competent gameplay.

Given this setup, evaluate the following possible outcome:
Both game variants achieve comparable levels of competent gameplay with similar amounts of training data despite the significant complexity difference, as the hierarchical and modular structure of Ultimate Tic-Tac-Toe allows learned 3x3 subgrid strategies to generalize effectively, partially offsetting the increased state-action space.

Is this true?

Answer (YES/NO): NO